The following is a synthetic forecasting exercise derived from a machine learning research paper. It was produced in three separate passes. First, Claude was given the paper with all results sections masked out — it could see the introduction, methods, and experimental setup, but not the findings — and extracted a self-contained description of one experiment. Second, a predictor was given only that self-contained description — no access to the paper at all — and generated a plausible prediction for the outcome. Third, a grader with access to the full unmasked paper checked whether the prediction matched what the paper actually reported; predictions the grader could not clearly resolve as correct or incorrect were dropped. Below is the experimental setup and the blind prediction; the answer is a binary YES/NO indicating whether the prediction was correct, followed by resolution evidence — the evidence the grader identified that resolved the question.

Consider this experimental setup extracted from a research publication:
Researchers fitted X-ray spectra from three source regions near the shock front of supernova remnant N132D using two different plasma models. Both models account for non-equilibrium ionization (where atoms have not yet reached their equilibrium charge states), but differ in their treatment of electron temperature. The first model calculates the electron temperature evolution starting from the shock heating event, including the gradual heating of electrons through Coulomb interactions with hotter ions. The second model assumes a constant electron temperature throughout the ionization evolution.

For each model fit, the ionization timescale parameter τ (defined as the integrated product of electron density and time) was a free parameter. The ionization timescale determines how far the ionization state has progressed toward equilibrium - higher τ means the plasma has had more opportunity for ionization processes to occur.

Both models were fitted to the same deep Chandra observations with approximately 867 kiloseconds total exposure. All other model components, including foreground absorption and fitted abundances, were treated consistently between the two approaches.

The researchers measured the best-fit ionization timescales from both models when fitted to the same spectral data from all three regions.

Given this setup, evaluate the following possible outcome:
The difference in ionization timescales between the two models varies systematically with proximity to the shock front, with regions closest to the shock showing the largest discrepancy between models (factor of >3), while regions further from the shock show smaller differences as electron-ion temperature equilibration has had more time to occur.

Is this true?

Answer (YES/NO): NO